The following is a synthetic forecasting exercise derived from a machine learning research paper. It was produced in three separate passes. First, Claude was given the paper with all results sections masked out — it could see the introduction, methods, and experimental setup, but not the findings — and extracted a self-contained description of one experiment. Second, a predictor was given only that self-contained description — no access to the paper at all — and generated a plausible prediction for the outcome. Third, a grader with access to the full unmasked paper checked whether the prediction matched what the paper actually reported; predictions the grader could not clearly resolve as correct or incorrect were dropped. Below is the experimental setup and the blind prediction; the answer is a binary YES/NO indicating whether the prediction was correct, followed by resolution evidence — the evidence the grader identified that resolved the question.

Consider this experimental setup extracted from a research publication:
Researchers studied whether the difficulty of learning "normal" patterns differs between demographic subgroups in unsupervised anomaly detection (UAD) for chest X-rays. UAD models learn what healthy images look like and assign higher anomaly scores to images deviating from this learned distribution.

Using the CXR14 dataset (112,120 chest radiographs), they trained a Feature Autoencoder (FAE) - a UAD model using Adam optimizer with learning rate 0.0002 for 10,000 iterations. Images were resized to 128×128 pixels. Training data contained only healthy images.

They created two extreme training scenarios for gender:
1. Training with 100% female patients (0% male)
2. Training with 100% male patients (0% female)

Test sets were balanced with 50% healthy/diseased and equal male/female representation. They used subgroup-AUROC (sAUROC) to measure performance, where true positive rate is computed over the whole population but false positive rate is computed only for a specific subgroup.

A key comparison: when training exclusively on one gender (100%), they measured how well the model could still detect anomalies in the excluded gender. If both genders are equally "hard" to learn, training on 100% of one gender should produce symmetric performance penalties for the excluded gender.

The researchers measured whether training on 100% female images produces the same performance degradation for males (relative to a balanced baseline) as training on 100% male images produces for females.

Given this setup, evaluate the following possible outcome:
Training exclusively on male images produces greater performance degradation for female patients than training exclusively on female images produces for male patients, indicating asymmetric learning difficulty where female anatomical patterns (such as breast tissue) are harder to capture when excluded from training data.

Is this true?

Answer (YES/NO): YES